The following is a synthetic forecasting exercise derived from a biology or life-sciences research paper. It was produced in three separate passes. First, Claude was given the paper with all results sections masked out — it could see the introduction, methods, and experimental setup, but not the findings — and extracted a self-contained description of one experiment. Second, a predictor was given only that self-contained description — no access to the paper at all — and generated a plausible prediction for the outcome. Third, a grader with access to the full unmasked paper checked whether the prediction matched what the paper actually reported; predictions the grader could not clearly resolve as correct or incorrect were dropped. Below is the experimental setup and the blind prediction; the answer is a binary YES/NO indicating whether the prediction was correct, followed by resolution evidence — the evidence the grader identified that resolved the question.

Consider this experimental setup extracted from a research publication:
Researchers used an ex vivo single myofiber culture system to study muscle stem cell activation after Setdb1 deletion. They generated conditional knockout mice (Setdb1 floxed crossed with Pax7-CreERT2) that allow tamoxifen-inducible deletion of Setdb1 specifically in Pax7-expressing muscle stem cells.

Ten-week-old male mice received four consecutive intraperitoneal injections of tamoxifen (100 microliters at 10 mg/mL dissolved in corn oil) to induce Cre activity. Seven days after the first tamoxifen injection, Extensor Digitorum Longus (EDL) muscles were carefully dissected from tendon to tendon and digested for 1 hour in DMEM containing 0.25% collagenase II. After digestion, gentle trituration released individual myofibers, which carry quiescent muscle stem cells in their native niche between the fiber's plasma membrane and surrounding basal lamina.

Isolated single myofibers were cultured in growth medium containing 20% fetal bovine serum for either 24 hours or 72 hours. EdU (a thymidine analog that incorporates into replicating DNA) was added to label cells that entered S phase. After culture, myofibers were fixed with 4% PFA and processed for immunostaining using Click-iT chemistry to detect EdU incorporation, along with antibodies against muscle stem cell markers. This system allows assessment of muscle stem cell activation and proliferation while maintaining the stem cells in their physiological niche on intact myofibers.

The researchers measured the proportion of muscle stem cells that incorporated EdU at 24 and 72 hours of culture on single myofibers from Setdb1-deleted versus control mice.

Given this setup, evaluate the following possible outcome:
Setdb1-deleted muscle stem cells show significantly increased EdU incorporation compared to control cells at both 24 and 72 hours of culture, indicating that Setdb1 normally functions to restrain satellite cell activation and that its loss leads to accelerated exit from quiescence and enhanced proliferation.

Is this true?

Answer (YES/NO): NO